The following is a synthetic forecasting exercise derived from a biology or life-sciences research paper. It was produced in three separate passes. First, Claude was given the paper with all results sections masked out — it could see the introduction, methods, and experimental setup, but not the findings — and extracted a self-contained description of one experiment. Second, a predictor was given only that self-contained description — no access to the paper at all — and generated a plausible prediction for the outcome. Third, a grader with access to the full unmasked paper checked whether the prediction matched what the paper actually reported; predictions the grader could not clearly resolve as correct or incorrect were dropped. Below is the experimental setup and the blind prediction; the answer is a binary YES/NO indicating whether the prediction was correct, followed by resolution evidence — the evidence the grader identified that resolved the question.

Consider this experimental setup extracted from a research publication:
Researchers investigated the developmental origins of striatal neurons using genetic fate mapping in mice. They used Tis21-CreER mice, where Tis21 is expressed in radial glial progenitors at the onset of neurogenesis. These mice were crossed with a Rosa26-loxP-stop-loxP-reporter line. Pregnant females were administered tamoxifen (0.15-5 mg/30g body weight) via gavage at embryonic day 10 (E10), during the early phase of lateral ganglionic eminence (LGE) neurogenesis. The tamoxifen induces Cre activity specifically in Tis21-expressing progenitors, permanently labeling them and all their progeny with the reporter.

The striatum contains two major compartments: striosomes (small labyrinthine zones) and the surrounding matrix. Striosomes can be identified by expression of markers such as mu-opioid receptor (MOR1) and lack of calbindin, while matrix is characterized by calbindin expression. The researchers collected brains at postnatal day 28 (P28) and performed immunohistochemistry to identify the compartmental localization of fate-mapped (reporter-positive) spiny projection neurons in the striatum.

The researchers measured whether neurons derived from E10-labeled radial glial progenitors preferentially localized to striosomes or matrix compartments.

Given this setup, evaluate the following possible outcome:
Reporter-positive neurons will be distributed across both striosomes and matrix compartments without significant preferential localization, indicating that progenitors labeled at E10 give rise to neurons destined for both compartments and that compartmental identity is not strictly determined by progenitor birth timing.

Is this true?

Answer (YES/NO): NO